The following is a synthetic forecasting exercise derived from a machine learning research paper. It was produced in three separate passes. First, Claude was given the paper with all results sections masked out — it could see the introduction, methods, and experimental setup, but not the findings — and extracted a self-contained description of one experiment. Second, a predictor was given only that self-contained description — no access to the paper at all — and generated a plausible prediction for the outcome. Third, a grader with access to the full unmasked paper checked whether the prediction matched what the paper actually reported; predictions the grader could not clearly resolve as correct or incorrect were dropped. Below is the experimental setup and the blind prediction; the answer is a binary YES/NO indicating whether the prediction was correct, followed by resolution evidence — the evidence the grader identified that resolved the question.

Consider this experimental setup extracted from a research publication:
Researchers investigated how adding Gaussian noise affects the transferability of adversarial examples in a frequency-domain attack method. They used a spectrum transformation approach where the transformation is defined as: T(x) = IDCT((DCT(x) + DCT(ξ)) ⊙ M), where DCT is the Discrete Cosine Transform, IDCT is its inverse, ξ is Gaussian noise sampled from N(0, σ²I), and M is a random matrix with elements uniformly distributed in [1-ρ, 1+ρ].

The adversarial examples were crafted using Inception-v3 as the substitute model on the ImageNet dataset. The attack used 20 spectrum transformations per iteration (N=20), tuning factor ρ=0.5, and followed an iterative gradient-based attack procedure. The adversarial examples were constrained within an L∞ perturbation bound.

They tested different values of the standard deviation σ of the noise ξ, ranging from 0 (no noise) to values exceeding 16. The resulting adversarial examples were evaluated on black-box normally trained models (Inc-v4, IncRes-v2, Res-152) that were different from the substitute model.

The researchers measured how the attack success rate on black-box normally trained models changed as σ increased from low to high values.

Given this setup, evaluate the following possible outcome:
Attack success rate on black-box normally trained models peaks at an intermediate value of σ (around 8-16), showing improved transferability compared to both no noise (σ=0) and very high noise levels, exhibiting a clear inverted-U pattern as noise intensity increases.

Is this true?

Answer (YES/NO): YES